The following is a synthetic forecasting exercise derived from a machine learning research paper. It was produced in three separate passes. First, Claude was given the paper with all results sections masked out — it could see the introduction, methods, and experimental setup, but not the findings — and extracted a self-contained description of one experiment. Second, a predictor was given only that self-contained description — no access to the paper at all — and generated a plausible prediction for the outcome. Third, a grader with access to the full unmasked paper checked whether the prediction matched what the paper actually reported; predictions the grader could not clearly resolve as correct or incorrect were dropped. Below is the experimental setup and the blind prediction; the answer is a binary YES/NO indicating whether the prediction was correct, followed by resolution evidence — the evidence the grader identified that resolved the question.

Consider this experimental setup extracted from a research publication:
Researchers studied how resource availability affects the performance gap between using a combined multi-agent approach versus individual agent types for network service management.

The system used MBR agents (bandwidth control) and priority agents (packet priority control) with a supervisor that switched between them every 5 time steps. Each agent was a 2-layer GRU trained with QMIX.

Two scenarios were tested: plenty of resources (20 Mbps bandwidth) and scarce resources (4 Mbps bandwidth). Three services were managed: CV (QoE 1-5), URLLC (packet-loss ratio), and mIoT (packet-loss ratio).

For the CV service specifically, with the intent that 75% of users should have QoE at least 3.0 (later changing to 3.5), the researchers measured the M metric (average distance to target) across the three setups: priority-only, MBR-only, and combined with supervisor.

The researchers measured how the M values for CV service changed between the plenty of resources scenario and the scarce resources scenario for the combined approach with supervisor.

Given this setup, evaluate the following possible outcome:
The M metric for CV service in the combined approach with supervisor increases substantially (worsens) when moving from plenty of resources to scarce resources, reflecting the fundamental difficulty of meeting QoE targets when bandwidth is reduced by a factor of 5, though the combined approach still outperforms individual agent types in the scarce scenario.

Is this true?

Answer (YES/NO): YES